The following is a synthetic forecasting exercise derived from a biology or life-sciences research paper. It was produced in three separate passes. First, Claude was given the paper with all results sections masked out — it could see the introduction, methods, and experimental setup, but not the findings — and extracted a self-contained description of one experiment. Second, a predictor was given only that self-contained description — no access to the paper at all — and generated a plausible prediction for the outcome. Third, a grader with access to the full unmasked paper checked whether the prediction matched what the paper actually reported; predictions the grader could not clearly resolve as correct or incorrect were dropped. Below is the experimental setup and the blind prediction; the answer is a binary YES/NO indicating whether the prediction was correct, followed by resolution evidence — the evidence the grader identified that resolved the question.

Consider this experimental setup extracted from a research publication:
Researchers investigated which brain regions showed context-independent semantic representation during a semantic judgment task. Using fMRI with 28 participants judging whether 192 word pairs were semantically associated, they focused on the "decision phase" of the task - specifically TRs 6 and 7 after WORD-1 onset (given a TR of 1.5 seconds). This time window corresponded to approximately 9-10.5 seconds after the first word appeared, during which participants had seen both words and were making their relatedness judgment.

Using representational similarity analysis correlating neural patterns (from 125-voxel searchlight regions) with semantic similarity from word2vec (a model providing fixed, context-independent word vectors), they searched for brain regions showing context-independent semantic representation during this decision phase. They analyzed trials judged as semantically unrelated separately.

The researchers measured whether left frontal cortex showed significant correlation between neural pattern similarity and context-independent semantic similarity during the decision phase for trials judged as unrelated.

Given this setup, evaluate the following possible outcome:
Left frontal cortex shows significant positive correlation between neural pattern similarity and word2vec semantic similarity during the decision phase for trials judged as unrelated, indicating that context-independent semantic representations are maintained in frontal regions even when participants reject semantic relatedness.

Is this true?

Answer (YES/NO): NO